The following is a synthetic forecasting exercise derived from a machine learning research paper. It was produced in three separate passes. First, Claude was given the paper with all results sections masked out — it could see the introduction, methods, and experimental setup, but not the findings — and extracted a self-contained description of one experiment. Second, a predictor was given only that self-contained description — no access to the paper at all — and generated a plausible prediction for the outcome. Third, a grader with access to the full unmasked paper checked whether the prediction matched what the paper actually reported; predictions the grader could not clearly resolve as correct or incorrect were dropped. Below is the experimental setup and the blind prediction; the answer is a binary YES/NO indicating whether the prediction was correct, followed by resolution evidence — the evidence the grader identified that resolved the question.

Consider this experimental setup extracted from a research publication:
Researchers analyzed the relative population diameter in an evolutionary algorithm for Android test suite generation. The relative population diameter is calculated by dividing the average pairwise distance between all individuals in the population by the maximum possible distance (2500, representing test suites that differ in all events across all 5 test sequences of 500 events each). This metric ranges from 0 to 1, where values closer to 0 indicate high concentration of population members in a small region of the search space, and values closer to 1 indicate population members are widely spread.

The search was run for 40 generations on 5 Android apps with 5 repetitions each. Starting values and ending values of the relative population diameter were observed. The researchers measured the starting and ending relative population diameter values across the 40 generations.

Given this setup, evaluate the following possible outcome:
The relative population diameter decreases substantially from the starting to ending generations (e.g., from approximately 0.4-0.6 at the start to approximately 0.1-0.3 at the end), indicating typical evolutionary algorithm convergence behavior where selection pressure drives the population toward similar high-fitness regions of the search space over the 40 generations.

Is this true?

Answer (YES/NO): NO